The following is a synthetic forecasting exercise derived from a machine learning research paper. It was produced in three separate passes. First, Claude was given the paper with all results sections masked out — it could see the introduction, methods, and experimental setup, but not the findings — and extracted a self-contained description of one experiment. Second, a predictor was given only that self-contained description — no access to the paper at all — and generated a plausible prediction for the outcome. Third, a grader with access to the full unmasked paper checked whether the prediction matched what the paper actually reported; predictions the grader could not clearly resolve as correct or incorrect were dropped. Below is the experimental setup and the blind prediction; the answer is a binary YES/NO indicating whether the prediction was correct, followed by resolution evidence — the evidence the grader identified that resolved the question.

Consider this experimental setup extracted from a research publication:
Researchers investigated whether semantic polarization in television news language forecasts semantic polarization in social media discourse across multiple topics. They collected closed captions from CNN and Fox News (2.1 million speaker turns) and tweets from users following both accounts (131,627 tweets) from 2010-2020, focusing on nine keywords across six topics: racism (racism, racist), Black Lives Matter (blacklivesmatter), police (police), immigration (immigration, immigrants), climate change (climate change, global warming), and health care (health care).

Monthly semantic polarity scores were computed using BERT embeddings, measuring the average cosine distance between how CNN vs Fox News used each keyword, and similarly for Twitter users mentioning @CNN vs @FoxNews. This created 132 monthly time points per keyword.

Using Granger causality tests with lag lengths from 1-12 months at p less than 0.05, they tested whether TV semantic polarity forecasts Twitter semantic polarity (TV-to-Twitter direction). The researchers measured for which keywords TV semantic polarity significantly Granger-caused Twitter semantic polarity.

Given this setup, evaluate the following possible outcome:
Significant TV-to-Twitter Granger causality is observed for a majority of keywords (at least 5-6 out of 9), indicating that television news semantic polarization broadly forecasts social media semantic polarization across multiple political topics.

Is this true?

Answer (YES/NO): YES